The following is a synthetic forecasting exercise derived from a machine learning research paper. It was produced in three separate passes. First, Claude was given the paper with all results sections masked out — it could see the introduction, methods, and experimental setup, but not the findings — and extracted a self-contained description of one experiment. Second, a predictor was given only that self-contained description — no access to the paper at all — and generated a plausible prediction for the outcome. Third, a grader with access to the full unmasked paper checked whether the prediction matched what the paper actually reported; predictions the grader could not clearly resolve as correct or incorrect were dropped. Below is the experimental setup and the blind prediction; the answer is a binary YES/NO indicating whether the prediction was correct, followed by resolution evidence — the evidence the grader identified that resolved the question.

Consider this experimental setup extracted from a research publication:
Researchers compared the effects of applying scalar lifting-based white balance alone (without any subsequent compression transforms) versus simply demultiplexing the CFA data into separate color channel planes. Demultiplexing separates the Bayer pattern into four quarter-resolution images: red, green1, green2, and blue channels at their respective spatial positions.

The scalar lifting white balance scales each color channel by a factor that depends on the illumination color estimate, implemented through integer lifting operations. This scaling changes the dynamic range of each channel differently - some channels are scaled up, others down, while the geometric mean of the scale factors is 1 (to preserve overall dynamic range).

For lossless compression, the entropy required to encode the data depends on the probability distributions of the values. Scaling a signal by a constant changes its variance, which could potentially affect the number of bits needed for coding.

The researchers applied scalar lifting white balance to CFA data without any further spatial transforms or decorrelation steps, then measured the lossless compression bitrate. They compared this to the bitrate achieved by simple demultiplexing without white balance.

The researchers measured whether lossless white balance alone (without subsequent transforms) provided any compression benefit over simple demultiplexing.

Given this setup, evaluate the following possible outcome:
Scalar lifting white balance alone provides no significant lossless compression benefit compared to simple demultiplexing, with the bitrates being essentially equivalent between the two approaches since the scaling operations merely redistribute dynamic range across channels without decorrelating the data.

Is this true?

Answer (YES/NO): YES